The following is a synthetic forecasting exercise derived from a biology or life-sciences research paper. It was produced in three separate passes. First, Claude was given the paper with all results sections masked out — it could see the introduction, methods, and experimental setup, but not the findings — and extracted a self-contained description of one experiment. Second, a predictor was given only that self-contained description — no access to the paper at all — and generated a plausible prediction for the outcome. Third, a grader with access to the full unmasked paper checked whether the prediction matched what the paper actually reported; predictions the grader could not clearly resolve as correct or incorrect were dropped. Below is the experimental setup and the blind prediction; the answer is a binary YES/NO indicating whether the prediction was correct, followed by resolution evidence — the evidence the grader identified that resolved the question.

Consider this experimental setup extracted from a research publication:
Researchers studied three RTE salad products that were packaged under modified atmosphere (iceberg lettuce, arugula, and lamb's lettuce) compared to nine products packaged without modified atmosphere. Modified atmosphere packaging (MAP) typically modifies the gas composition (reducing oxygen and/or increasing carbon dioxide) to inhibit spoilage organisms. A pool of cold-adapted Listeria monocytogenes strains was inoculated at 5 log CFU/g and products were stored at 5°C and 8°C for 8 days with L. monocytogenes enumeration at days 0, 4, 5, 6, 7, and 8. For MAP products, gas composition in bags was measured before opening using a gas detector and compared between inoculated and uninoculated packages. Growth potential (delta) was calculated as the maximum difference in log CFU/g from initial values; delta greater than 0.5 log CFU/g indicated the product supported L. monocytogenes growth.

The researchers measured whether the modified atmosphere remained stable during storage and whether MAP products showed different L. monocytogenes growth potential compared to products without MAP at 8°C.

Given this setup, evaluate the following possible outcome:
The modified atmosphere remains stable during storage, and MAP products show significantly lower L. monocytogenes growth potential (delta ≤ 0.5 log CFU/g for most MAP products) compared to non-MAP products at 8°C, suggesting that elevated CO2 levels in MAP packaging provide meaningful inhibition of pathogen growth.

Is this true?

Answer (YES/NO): NO